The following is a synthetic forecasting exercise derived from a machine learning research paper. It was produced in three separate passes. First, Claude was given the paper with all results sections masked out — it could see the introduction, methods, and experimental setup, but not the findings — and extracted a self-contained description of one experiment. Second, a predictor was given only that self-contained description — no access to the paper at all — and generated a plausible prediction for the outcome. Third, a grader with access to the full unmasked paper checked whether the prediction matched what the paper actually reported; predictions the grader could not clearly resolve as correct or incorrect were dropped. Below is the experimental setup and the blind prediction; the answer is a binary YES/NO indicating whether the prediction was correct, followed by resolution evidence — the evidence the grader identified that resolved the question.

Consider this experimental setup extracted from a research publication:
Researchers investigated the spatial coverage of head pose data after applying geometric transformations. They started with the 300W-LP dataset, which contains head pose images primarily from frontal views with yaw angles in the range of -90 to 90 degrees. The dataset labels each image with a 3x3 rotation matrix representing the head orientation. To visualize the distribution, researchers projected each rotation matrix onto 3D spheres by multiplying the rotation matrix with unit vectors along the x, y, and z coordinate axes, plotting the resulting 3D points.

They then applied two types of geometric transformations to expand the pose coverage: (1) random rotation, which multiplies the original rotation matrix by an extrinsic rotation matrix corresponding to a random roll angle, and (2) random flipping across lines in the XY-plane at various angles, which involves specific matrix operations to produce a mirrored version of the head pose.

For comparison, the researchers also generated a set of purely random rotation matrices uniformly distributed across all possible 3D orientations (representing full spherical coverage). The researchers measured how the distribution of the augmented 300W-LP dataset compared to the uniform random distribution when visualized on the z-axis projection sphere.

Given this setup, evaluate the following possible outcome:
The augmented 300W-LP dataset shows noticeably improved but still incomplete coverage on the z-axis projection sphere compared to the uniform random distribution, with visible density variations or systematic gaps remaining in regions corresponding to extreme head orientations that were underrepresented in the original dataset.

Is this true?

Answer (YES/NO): YES